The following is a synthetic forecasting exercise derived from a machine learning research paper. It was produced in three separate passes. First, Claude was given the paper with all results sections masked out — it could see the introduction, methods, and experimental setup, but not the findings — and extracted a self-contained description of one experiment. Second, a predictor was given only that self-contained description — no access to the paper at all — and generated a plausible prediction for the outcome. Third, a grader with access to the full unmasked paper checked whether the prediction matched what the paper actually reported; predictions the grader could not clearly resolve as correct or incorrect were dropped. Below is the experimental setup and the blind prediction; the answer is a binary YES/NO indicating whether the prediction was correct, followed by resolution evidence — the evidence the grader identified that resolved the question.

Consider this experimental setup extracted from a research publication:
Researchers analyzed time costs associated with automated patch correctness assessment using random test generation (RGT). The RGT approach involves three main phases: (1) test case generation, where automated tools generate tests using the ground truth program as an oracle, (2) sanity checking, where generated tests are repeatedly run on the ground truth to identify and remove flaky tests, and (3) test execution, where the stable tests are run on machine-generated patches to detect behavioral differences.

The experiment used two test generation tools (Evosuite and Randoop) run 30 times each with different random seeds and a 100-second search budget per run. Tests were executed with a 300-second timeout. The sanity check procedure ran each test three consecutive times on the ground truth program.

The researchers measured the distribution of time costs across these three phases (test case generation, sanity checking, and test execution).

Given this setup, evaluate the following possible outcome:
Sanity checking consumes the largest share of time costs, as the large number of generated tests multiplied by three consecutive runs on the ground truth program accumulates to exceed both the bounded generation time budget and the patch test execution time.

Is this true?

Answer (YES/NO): NO